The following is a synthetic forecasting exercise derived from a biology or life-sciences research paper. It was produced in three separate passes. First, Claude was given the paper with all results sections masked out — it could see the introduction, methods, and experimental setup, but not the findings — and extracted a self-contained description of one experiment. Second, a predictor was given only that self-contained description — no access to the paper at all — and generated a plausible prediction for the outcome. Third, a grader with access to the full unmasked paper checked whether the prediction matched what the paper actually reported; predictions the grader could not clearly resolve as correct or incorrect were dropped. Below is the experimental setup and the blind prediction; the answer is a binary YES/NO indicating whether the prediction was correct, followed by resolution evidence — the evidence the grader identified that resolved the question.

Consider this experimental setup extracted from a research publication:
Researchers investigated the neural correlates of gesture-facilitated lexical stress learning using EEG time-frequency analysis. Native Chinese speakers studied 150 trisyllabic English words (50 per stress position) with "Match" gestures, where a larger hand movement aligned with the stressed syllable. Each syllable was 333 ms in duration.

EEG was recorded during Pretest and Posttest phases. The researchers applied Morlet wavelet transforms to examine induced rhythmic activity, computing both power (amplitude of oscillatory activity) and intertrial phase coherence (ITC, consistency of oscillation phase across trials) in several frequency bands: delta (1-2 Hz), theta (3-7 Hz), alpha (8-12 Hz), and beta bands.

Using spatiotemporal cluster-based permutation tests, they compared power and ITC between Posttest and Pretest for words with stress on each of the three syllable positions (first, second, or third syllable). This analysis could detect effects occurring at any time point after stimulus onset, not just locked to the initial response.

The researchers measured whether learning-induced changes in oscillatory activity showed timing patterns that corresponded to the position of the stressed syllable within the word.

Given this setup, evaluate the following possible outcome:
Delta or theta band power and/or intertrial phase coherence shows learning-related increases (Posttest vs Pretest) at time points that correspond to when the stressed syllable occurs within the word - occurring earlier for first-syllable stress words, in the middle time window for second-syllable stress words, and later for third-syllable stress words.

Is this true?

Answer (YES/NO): NO